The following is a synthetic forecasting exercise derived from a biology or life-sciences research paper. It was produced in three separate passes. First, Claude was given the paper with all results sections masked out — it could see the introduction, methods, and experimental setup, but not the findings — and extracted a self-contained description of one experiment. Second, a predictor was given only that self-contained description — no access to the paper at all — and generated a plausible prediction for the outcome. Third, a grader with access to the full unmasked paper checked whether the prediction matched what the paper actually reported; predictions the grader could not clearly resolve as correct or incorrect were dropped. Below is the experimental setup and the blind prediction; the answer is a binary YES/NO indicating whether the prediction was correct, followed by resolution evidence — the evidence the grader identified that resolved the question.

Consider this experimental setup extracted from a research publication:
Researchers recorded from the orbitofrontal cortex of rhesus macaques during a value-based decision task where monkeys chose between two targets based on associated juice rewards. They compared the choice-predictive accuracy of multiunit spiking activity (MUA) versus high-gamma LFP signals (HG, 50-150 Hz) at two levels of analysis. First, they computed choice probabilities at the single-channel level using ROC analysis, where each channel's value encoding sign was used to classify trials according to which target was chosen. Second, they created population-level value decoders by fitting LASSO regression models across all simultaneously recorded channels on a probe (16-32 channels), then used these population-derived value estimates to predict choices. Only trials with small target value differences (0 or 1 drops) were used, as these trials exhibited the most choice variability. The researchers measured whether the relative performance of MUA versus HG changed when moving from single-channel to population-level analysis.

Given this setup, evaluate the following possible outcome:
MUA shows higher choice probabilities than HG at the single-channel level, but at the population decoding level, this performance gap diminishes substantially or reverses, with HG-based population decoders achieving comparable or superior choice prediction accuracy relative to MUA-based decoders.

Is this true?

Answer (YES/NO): NO